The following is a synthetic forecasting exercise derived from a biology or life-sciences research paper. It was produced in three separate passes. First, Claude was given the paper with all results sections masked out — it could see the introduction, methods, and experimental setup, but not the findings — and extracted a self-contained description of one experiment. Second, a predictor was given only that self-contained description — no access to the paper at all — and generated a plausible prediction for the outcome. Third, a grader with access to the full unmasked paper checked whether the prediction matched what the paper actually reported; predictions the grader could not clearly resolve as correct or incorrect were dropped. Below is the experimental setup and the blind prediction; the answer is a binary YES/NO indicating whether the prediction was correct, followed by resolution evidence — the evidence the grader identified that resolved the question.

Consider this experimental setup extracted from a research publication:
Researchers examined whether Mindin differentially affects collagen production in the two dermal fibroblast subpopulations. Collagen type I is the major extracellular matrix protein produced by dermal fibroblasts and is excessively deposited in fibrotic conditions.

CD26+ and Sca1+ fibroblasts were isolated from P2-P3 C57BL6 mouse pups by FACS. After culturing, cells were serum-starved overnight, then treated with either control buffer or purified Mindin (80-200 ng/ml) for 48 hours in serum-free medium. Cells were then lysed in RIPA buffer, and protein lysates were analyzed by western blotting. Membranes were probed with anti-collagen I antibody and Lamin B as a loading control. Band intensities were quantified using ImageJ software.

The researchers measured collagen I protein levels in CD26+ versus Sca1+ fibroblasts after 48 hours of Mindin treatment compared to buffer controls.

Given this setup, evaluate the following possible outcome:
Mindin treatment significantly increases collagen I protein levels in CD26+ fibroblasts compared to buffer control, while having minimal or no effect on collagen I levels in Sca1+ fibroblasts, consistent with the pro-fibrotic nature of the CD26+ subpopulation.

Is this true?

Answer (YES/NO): YES